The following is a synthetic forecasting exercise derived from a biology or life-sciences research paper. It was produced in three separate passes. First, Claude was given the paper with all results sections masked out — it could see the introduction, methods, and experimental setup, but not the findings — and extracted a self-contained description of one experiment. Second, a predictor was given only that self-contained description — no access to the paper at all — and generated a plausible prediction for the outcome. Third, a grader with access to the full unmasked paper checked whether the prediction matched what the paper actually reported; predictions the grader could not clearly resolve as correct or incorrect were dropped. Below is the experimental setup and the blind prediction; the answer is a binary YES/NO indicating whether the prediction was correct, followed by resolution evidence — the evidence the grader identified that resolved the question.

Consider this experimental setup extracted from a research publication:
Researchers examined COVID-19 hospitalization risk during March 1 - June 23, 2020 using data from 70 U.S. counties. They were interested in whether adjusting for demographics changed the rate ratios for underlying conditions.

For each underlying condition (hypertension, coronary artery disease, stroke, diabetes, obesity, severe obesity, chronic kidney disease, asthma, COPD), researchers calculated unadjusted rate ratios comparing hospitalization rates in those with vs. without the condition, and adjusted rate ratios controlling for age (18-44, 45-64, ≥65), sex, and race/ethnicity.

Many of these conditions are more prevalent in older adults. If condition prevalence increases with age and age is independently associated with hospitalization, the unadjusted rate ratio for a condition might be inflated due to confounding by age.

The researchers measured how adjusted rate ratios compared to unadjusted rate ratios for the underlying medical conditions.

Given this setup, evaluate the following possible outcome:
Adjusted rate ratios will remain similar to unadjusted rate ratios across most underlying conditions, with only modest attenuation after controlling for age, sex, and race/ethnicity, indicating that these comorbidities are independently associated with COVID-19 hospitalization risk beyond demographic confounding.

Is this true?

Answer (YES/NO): NO